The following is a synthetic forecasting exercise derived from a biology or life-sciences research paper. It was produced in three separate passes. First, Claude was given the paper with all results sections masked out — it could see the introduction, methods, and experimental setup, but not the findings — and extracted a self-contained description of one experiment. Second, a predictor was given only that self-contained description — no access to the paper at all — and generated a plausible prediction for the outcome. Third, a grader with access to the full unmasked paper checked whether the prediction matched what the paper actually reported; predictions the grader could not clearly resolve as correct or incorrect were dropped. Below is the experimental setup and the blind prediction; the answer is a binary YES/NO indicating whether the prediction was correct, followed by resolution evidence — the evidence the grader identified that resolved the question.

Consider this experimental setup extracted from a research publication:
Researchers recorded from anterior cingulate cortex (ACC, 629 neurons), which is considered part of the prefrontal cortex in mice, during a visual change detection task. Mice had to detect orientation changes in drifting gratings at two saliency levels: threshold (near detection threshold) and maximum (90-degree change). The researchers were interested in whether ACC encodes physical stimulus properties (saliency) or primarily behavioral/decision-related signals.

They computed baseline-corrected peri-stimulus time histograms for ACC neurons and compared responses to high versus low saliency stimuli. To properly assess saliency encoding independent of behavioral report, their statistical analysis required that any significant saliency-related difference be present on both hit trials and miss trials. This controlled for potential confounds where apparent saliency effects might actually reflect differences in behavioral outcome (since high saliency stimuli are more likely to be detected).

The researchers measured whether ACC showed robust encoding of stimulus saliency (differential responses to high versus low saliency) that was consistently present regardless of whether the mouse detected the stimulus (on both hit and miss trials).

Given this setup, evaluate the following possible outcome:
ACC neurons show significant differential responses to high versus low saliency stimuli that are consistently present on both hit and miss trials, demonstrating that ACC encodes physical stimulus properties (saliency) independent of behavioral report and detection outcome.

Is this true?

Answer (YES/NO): NO